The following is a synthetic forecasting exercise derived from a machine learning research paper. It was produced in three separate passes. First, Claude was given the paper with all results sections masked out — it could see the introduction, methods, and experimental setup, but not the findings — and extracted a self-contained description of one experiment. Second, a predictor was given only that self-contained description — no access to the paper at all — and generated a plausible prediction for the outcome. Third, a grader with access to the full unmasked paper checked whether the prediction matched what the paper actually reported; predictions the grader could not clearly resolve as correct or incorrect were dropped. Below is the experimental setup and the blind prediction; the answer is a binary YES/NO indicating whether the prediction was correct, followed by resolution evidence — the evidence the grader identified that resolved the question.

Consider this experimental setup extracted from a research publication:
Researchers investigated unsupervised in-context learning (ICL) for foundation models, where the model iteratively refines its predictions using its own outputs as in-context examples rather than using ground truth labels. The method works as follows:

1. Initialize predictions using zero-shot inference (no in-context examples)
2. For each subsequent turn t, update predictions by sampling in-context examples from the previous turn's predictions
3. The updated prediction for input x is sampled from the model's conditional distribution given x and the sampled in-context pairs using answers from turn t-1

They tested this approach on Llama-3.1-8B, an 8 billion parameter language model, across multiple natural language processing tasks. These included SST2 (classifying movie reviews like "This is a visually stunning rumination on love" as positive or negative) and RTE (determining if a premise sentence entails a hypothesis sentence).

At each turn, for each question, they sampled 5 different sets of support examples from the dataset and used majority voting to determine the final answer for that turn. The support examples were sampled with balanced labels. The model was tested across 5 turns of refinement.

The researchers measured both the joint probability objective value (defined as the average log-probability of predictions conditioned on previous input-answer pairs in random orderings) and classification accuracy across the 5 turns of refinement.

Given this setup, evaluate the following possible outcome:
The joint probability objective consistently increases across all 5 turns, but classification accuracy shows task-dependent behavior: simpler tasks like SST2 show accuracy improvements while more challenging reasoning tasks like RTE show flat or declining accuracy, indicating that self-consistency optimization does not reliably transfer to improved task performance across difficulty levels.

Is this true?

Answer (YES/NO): NO